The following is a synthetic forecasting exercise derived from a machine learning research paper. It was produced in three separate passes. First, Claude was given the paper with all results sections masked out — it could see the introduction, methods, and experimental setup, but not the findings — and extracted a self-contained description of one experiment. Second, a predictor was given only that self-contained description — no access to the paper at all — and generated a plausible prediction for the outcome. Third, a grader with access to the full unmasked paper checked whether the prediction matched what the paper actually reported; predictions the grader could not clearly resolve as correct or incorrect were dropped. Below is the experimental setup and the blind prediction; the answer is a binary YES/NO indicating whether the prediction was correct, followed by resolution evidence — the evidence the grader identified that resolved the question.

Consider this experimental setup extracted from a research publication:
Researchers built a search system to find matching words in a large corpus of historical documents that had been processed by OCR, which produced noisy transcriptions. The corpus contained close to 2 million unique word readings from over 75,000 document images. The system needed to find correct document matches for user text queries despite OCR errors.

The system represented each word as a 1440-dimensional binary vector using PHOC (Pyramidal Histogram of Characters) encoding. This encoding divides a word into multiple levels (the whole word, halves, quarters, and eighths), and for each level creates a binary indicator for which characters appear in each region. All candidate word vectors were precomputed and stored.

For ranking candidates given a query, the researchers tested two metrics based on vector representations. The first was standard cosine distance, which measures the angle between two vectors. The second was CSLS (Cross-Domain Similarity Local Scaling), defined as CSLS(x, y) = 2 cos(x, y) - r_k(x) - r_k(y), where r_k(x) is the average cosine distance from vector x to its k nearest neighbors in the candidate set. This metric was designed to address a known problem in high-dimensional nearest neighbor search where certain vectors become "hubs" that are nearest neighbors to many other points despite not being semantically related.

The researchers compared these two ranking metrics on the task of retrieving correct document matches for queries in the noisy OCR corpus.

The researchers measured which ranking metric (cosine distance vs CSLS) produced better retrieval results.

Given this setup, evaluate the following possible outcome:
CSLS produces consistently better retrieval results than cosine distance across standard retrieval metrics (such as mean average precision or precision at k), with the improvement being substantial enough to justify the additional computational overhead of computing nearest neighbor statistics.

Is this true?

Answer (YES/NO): NO